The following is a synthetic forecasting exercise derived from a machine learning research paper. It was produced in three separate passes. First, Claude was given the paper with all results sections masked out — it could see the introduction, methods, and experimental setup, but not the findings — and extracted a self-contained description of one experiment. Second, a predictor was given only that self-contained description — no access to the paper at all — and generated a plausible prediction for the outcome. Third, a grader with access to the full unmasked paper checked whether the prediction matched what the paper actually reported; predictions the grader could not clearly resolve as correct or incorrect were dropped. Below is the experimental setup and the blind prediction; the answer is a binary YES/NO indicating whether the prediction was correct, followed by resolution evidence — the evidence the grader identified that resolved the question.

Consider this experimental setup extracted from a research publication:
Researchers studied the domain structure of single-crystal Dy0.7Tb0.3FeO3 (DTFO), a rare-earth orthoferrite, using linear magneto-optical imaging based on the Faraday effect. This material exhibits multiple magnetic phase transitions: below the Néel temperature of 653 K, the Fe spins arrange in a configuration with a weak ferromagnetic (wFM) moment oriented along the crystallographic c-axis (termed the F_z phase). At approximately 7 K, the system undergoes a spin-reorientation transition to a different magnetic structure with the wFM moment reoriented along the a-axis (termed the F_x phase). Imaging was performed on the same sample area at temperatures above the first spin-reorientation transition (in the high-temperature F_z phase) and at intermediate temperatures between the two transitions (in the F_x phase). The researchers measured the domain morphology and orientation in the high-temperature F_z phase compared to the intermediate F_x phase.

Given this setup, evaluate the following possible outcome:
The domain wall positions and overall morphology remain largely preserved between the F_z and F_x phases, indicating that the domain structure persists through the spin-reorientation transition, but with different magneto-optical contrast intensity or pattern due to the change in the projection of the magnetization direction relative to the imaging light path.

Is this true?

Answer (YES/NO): NO